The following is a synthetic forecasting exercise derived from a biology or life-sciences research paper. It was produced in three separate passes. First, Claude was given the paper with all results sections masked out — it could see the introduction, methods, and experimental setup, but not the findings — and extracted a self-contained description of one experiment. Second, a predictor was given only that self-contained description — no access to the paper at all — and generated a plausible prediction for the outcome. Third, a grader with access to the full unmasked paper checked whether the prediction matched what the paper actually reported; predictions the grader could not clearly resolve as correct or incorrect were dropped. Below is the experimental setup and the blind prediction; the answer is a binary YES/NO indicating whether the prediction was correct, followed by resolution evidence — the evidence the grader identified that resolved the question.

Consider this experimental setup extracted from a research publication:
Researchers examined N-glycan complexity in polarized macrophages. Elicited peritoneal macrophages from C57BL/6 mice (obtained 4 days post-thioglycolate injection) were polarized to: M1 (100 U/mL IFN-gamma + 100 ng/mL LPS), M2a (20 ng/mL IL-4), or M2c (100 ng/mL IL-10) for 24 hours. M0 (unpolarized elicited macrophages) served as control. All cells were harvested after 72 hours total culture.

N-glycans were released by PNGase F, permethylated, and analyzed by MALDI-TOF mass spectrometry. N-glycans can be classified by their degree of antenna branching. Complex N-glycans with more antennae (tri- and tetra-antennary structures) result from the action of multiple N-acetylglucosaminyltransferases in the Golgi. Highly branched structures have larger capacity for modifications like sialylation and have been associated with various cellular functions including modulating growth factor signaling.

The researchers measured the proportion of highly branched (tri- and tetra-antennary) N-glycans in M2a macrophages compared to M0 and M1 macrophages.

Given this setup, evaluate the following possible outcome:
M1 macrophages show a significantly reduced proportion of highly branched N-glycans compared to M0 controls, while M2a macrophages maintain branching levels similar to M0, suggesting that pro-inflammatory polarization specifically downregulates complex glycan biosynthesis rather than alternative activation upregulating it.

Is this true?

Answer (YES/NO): NO